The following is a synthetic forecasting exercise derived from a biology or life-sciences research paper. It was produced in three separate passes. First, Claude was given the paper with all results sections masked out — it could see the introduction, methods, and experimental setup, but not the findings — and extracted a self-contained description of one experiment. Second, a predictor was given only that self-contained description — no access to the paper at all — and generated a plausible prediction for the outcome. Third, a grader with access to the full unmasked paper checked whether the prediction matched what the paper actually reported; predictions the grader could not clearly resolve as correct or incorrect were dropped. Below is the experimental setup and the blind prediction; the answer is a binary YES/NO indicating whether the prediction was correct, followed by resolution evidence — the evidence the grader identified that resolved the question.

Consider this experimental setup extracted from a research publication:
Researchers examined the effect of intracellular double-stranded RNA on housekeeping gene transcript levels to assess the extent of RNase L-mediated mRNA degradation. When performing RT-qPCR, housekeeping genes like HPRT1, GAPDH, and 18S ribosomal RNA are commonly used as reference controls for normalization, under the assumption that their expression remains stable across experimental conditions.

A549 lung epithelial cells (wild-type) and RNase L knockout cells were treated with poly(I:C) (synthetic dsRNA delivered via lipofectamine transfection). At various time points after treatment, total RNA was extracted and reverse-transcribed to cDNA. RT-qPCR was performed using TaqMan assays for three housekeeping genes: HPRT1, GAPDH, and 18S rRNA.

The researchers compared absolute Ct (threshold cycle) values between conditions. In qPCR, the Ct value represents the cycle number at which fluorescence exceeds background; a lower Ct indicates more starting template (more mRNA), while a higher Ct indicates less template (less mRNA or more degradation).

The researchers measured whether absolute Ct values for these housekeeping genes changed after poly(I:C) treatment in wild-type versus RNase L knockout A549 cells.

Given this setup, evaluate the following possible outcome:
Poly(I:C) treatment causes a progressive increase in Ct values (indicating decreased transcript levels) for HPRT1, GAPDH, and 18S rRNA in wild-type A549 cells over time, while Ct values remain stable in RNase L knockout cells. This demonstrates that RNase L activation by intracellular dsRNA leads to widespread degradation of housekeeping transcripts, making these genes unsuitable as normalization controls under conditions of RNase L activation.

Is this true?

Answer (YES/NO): YES